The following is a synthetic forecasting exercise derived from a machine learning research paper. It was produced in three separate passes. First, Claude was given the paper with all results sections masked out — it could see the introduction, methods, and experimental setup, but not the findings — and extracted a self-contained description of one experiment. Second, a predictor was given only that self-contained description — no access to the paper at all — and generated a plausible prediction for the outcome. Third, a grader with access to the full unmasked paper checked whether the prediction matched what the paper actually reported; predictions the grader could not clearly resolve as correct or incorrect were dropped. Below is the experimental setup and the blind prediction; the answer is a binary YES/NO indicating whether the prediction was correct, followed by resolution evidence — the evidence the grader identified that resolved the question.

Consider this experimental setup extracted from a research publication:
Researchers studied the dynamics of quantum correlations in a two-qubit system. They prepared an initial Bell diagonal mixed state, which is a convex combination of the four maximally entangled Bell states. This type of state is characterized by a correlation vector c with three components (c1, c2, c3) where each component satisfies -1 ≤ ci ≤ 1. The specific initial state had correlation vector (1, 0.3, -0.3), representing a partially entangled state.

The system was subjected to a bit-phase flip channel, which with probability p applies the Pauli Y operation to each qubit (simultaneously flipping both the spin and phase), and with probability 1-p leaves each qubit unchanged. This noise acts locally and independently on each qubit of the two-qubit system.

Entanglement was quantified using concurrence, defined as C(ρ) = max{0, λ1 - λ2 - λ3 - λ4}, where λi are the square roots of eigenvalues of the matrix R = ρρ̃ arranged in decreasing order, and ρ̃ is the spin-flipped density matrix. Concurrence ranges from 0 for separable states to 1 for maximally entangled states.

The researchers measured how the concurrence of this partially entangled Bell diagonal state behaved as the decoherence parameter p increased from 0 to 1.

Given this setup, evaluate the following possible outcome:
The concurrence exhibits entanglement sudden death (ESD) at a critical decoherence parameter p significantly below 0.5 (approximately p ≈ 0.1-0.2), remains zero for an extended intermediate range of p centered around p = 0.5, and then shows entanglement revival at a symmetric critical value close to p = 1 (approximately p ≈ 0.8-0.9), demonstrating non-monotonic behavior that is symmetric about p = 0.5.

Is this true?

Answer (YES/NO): NO